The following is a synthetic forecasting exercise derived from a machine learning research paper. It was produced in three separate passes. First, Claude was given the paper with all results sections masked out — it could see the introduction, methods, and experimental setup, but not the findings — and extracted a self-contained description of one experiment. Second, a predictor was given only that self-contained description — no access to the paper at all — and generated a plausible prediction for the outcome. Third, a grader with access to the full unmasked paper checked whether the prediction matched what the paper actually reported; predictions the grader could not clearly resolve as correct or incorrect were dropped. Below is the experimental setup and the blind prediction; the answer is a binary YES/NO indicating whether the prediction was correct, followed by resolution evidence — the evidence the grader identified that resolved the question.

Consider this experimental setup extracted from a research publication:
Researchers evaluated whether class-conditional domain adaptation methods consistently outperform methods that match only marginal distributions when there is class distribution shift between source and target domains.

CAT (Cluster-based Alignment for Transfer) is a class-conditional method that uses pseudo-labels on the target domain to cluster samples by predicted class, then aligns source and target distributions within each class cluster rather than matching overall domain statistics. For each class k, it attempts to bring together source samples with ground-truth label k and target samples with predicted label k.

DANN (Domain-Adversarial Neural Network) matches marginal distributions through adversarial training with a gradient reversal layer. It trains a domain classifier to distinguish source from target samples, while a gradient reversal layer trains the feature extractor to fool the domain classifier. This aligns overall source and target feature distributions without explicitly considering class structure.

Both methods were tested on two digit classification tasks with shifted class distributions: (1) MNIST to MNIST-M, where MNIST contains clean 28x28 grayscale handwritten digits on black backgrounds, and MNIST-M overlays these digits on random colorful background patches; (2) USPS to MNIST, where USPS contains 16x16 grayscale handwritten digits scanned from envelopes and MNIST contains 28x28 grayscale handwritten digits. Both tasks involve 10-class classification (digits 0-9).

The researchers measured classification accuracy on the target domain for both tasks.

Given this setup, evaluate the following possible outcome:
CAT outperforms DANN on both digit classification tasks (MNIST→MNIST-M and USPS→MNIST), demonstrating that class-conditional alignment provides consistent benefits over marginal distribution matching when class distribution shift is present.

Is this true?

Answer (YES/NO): NO